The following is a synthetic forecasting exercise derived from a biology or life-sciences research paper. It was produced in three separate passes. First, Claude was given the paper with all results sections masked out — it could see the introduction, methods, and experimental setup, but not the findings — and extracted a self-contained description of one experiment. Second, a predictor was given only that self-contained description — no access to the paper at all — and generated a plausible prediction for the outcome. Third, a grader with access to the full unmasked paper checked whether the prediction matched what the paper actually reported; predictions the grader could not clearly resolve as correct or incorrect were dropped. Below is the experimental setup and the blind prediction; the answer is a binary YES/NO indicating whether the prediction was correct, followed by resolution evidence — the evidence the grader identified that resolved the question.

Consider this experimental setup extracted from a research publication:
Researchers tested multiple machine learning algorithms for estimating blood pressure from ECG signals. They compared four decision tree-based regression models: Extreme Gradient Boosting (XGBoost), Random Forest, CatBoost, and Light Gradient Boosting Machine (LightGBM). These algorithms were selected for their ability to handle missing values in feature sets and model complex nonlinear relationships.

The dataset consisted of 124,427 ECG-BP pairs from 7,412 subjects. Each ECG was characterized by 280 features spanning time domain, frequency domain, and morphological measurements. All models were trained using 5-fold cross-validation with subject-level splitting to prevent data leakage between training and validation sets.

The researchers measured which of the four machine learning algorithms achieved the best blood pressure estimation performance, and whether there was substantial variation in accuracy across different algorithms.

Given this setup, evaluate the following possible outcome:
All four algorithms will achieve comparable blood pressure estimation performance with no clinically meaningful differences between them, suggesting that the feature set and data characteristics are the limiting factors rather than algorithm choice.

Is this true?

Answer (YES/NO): YES